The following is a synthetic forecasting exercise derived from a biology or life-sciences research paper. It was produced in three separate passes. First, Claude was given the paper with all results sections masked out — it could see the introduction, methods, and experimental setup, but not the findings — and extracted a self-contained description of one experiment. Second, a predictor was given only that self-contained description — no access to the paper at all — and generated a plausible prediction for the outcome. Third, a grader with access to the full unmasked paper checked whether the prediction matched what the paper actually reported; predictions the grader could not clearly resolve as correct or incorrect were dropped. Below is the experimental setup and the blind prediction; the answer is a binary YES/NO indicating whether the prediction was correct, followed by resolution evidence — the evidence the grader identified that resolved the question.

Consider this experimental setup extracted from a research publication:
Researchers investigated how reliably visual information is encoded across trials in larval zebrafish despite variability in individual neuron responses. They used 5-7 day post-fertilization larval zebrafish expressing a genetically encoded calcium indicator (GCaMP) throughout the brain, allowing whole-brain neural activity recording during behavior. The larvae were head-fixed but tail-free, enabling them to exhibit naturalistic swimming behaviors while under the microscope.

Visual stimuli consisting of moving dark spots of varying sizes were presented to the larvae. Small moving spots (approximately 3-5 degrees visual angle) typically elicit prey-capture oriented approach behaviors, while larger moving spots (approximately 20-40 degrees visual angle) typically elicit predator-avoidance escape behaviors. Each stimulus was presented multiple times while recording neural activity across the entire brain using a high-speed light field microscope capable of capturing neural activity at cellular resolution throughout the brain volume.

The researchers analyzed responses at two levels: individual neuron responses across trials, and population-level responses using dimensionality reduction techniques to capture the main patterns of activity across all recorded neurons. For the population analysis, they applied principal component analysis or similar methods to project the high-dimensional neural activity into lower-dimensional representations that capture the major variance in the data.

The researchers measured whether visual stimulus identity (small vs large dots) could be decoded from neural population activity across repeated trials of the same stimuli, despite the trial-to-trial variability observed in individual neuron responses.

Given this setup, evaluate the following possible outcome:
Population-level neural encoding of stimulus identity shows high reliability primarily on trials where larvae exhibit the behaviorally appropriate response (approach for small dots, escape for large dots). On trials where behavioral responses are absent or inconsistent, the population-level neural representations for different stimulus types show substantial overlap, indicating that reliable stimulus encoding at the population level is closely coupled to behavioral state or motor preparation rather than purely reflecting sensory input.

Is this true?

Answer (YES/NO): NO